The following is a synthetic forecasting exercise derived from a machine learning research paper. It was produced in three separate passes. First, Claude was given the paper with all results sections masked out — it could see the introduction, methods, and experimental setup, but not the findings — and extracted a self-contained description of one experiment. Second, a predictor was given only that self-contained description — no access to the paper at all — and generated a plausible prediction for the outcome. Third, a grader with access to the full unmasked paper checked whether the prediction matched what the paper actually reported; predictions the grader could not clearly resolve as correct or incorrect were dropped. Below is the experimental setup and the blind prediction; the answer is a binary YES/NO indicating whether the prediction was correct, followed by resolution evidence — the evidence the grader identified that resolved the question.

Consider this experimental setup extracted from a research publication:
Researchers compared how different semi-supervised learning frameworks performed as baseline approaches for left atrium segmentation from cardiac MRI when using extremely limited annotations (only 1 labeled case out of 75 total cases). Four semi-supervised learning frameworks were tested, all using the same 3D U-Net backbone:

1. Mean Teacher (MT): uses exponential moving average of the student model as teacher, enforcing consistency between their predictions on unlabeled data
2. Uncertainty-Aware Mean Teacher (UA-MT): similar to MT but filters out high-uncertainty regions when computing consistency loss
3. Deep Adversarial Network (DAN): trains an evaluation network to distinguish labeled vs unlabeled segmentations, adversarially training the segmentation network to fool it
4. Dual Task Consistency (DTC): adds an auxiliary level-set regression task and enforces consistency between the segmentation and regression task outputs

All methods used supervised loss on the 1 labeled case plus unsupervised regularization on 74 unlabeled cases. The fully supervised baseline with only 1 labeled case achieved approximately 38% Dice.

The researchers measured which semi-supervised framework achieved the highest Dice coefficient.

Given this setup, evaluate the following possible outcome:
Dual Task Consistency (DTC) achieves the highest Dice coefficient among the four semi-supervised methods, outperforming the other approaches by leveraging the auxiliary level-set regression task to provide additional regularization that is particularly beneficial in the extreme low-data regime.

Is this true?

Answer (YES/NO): NO